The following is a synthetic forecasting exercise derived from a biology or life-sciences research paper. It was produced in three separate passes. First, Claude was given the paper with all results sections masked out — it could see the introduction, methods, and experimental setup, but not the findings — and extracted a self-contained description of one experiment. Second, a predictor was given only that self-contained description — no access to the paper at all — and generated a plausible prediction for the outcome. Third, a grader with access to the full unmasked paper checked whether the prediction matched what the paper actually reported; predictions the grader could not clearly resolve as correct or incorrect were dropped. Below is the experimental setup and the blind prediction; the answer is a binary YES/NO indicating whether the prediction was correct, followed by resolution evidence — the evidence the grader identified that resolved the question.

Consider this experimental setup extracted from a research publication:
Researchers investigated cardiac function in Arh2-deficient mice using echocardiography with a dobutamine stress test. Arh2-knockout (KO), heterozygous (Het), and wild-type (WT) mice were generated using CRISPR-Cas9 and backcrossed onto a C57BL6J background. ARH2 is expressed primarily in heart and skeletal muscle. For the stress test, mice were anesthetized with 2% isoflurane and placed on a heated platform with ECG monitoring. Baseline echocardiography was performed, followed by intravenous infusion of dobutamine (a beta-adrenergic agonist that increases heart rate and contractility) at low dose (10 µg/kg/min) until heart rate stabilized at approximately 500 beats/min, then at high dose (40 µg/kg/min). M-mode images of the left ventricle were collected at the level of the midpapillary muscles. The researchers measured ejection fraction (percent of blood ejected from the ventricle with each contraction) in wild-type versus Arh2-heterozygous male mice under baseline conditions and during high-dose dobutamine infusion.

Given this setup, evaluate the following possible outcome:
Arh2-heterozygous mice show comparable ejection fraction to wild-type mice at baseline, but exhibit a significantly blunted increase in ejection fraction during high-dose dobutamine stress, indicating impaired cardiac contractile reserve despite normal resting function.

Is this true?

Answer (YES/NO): YES